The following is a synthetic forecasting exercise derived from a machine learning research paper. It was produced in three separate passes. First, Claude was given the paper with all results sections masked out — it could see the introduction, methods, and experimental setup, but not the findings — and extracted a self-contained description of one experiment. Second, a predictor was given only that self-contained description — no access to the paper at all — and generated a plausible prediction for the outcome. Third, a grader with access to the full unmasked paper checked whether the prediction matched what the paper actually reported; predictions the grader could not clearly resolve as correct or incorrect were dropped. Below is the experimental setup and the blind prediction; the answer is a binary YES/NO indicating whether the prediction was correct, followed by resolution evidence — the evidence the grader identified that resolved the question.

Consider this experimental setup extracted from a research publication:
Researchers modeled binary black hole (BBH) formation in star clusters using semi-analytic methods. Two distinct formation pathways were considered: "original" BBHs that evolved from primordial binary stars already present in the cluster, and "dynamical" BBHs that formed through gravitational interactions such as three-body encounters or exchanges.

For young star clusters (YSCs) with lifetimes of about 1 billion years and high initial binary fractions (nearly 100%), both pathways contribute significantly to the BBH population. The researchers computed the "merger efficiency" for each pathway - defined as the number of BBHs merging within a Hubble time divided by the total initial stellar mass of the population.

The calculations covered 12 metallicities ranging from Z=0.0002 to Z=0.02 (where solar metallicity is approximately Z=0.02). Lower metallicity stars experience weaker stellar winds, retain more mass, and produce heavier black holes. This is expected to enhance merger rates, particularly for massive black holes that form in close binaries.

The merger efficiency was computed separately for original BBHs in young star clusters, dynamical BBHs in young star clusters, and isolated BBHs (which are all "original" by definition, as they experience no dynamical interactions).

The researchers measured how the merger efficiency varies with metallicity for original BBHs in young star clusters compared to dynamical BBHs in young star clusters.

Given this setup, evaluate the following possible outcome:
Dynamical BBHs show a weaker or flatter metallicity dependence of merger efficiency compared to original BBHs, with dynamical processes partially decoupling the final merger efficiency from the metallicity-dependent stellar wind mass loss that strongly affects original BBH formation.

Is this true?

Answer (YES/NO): YES